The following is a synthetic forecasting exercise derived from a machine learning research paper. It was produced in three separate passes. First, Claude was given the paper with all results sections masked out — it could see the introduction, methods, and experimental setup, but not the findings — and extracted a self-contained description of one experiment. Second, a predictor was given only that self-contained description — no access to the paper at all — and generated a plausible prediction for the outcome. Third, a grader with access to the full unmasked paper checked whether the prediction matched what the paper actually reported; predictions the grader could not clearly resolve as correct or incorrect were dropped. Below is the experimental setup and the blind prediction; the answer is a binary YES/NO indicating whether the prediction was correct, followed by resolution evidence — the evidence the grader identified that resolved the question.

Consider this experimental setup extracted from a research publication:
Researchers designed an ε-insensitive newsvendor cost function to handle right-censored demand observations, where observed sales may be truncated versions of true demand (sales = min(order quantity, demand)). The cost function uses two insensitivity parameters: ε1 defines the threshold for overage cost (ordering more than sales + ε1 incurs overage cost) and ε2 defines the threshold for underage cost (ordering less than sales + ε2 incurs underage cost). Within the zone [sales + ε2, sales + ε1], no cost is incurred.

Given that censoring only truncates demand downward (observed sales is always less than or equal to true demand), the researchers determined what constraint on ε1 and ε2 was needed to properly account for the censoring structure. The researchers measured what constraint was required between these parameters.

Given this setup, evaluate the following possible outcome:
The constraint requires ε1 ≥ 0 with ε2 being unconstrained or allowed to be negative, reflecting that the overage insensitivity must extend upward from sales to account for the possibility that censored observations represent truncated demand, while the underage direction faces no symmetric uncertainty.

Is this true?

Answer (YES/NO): NO